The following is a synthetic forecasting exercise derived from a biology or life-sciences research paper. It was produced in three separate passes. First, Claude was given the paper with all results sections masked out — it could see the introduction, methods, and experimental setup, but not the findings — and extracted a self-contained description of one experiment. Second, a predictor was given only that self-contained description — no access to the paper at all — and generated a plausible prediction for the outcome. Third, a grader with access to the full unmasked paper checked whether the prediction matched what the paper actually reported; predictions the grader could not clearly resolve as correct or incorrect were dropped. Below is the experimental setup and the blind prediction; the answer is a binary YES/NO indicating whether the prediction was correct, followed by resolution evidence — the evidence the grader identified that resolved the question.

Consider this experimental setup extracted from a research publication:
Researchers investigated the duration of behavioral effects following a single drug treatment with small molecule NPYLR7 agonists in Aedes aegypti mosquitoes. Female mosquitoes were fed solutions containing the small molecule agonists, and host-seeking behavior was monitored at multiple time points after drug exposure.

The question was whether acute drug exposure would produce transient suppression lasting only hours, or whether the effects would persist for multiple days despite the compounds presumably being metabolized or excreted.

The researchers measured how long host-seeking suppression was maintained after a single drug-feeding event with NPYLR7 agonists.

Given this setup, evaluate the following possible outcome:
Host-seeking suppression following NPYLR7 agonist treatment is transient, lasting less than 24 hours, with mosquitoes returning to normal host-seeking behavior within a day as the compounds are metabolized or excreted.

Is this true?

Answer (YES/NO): NO